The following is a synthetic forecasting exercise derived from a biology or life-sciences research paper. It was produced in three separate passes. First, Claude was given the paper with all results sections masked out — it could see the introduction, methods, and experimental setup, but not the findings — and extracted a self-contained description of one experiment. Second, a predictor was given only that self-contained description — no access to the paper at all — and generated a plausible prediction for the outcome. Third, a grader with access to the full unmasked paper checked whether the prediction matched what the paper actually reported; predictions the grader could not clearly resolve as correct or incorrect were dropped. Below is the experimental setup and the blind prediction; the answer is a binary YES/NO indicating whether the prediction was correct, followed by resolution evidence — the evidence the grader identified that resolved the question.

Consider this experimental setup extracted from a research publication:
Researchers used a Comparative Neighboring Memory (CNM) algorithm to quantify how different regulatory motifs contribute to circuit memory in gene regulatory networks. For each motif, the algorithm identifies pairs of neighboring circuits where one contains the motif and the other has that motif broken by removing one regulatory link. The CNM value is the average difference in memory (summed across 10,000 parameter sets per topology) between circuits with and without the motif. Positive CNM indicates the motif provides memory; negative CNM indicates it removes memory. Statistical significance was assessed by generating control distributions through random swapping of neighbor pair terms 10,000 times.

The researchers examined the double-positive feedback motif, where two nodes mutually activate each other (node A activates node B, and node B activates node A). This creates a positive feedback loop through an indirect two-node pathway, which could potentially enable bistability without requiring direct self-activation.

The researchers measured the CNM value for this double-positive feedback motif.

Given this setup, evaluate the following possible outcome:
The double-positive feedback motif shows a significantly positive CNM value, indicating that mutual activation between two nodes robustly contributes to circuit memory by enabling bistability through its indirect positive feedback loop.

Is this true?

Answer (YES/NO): YES